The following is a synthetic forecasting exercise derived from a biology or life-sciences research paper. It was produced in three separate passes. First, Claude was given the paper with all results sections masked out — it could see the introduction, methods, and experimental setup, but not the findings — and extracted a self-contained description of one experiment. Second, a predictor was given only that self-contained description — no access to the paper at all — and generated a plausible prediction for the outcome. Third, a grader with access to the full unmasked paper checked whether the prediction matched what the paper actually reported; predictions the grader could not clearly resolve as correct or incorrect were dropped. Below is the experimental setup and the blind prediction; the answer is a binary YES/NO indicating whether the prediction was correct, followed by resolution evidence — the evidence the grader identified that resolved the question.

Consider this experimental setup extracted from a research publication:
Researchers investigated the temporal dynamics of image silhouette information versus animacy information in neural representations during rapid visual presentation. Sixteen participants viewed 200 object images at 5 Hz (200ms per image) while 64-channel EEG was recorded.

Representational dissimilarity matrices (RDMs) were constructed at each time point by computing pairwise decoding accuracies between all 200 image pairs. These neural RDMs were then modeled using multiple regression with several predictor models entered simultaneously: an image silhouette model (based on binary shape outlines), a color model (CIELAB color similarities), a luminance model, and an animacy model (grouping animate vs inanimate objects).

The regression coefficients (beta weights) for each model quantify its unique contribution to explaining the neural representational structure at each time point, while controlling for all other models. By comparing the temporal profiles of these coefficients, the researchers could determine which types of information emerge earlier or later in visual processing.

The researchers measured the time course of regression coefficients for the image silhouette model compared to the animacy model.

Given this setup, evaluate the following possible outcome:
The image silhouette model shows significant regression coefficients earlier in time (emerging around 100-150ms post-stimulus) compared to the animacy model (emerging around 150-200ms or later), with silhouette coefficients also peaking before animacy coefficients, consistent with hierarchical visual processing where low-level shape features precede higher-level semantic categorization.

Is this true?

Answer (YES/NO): YES